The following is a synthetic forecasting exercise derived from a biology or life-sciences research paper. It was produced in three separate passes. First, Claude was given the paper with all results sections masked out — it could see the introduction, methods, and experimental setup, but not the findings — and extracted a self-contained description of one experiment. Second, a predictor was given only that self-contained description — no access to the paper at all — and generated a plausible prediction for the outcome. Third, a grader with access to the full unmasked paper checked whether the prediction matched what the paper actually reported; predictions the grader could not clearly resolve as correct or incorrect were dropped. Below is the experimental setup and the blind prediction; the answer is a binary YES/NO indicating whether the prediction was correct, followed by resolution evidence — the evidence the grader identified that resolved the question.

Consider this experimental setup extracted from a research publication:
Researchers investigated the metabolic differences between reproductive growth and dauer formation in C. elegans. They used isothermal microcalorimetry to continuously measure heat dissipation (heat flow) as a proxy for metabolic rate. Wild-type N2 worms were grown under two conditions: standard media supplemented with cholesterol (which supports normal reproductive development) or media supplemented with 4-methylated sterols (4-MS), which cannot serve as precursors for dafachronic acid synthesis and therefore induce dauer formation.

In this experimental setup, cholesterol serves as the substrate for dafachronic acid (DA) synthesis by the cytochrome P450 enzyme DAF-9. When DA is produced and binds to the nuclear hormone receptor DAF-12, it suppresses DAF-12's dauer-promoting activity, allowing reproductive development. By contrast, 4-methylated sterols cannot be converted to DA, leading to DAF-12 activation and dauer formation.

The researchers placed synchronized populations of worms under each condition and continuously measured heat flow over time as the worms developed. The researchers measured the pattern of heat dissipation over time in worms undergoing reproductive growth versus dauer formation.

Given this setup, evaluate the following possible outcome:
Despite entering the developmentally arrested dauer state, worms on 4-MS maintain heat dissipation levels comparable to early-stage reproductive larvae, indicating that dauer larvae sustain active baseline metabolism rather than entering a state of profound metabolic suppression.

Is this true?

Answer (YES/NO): NO